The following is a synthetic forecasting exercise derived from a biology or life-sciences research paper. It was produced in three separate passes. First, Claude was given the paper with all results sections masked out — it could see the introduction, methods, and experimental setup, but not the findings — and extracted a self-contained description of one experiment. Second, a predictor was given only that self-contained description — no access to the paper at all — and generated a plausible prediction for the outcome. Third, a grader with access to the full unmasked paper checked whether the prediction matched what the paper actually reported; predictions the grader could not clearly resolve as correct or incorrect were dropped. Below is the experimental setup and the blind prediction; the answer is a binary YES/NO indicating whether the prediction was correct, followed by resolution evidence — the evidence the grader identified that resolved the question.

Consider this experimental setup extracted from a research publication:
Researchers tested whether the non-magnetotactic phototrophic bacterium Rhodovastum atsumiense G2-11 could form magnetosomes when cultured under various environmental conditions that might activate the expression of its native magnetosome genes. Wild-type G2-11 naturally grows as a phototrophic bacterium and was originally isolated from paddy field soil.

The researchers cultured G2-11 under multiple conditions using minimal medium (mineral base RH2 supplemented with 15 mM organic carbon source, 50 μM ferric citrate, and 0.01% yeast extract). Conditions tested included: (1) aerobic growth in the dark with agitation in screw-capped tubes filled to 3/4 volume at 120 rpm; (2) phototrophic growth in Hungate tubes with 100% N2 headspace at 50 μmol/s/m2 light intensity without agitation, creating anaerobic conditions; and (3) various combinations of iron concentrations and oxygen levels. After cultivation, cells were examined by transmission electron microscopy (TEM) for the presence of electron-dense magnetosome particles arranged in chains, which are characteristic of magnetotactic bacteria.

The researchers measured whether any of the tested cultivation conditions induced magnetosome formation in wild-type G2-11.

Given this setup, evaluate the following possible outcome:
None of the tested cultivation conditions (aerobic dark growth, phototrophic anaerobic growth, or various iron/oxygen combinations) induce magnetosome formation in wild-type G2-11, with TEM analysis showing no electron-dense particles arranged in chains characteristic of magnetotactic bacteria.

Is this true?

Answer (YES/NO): YES